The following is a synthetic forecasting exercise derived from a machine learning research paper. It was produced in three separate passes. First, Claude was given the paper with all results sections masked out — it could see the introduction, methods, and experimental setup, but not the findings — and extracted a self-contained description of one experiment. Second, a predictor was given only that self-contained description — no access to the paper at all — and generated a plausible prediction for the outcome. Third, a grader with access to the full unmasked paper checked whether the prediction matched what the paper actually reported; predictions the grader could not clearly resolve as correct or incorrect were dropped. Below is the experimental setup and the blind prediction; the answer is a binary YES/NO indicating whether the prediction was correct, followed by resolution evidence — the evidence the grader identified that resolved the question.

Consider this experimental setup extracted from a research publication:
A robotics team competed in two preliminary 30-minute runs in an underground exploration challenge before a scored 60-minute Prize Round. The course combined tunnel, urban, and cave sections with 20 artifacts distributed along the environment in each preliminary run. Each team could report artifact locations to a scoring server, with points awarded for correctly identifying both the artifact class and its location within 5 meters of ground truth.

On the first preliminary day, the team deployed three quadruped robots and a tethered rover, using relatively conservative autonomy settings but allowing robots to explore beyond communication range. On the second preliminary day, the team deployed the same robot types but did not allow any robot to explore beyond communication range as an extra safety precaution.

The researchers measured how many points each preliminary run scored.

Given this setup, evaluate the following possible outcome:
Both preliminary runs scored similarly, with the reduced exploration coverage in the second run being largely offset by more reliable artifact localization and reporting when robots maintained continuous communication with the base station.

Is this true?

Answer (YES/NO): YES